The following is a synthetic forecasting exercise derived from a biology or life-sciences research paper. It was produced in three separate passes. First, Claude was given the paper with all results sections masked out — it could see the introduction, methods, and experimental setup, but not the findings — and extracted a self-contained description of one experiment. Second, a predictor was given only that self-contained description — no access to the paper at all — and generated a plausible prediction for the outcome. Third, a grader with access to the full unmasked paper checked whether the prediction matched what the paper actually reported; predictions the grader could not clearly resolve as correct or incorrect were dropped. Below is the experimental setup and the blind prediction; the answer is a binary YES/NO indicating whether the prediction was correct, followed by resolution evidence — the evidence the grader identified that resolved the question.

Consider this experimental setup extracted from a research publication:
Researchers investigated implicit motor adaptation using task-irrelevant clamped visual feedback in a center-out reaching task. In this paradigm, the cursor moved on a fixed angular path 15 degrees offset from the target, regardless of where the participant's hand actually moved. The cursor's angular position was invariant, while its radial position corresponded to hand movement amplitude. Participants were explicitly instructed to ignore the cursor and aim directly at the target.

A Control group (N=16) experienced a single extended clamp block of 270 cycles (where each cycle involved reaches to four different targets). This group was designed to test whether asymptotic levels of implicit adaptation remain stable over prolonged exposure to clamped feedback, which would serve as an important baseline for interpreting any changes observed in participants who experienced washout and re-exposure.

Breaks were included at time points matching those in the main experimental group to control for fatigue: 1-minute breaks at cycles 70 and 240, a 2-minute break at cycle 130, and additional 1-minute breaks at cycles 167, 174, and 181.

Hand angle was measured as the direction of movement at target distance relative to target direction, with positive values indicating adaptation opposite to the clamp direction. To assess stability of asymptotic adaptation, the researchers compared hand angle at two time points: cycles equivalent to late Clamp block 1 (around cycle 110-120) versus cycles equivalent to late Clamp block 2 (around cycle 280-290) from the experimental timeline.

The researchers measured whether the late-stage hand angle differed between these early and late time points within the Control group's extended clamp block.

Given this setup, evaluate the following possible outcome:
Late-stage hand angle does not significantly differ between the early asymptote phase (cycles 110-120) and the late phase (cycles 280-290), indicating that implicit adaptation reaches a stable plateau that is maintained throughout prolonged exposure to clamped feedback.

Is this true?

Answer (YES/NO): YES